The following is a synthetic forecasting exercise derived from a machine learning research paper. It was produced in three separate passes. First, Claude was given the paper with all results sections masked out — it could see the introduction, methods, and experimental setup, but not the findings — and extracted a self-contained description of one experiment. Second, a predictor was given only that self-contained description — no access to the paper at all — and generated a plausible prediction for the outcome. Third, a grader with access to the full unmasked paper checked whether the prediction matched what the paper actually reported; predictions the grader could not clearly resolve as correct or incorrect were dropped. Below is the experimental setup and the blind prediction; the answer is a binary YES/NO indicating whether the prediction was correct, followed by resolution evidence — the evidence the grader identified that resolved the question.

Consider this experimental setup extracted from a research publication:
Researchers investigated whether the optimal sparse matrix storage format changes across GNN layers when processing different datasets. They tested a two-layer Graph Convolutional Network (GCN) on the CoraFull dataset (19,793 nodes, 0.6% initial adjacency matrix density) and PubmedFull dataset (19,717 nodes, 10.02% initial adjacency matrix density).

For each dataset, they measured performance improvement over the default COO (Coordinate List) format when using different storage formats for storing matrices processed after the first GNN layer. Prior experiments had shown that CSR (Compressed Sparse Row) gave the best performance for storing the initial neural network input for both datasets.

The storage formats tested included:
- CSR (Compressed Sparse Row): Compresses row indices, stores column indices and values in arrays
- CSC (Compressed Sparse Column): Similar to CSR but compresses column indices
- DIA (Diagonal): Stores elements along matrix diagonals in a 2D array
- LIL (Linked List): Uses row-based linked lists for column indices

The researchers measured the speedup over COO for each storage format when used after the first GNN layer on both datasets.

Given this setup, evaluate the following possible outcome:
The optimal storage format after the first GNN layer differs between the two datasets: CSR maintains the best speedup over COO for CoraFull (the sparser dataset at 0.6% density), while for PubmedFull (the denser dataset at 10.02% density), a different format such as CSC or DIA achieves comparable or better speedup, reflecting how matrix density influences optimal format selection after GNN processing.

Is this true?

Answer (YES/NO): NO